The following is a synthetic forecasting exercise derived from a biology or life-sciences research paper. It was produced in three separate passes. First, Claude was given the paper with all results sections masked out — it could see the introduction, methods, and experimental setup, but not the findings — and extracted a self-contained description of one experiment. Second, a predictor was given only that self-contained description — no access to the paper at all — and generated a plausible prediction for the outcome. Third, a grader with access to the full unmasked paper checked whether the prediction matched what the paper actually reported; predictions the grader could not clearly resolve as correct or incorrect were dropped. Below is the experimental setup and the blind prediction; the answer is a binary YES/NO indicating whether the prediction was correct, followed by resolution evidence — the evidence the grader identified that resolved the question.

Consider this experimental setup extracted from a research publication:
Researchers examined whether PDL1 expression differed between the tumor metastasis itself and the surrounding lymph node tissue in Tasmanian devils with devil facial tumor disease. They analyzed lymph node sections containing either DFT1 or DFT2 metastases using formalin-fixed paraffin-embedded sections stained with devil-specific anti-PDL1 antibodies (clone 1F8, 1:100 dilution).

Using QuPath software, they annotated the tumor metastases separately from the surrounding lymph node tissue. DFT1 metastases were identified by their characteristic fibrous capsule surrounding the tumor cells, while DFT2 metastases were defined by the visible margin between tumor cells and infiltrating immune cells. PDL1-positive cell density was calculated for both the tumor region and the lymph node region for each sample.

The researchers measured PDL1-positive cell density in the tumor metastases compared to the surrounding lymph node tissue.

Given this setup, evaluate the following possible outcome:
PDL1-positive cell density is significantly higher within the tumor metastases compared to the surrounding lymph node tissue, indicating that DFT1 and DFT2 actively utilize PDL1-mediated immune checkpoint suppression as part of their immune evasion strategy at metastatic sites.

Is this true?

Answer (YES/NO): NO